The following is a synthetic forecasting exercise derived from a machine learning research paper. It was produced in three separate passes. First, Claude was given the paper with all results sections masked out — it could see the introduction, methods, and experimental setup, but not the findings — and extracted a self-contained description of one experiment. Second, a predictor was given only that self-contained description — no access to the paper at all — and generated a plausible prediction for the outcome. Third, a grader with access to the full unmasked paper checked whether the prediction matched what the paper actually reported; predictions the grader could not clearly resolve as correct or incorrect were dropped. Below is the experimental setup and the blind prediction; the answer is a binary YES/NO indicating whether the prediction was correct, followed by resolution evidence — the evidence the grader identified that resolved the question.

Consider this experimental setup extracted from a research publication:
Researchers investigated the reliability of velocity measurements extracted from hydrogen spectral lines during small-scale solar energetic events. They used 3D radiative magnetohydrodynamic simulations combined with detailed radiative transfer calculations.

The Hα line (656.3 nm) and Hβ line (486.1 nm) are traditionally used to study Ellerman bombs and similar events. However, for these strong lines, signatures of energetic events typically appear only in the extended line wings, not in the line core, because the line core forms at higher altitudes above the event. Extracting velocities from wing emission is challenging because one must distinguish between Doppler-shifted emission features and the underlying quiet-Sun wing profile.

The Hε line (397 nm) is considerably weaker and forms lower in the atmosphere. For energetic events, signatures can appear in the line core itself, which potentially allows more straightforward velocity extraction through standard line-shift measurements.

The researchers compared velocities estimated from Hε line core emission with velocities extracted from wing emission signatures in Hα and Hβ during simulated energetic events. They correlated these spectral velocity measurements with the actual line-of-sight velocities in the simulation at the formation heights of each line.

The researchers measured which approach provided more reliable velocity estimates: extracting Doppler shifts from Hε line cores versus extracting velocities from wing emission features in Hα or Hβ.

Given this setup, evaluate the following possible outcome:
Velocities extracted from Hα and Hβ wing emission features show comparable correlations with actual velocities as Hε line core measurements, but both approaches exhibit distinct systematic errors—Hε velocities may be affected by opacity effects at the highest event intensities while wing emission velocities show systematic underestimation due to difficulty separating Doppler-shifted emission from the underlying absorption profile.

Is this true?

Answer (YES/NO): NO